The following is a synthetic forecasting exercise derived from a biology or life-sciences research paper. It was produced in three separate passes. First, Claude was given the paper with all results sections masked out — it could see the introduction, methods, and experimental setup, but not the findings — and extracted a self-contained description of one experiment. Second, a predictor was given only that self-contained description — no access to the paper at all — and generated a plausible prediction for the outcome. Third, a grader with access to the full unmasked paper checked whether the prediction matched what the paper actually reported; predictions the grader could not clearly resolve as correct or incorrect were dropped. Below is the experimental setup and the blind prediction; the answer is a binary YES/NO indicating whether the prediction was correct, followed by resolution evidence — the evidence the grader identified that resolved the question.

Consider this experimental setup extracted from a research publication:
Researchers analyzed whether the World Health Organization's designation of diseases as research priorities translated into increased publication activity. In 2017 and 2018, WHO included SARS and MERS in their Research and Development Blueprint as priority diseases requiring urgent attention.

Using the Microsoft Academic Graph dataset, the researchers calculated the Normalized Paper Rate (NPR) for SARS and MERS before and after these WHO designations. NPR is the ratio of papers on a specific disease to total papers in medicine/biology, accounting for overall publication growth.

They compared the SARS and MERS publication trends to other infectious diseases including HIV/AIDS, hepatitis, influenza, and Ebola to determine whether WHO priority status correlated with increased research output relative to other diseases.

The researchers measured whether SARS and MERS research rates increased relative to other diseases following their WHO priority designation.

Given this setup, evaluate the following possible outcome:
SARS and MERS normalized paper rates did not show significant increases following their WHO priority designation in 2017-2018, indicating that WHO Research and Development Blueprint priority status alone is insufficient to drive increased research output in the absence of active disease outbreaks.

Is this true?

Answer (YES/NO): YES